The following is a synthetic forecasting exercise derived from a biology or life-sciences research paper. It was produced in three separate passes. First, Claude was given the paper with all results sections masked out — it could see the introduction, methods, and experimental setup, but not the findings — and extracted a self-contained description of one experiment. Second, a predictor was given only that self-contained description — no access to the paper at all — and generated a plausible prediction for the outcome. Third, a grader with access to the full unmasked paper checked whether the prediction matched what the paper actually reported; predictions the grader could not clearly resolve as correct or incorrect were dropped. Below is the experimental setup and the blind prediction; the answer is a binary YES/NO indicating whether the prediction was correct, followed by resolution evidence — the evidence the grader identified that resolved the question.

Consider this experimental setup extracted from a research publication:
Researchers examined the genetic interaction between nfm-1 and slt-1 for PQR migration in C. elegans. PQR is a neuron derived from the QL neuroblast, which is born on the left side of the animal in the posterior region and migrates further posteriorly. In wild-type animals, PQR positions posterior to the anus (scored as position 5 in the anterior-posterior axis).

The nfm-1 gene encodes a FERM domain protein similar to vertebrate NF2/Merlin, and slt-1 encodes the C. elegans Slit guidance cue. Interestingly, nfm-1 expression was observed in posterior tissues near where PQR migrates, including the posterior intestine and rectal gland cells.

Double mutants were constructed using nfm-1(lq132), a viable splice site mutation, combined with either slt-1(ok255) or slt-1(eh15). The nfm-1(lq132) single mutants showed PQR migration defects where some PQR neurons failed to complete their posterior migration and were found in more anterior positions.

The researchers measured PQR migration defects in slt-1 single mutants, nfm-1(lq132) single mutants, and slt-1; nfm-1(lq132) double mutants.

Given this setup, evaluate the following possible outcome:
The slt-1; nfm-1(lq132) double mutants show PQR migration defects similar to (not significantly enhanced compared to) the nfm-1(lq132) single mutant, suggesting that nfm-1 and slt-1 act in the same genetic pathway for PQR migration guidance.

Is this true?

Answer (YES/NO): NO